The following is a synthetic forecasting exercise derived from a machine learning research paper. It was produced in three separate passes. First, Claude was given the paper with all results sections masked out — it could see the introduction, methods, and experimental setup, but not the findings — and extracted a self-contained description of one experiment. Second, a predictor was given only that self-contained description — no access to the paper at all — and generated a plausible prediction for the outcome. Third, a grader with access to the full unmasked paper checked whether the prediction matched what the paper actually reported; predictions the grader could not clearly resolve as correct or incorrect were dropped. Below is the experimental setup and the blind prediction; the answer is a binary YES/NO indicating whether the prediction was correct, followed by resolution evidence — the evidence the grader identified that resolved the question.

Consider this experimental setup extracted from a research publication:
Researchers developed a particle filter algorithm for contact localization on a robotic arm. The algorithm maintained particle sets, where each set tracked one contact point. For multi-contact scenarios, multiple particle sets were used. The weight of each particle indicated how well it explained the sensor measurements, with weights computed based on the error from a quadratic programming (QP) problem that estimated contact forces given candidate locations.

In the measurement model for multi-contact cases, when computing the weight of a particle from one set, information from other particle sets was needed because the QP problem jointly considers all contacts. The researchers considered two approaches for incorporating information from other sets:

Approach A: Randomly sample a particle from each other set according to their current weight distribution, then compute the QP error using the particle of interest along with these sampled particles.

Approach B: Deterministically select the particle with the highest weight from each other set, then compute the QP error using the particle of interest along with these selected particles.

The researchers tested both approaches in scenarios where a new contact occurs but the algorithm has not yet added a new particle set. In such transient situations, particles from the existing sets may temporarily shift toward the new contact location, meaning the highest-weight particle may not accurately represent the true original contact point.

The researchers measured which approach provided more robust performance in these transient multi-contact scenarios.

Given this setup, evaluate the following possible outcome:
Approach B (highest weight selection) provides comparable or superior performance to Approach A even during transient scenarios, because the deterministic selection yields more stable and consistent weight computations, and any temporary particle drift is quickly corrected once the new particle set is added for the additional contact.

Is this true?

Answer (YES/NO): NO